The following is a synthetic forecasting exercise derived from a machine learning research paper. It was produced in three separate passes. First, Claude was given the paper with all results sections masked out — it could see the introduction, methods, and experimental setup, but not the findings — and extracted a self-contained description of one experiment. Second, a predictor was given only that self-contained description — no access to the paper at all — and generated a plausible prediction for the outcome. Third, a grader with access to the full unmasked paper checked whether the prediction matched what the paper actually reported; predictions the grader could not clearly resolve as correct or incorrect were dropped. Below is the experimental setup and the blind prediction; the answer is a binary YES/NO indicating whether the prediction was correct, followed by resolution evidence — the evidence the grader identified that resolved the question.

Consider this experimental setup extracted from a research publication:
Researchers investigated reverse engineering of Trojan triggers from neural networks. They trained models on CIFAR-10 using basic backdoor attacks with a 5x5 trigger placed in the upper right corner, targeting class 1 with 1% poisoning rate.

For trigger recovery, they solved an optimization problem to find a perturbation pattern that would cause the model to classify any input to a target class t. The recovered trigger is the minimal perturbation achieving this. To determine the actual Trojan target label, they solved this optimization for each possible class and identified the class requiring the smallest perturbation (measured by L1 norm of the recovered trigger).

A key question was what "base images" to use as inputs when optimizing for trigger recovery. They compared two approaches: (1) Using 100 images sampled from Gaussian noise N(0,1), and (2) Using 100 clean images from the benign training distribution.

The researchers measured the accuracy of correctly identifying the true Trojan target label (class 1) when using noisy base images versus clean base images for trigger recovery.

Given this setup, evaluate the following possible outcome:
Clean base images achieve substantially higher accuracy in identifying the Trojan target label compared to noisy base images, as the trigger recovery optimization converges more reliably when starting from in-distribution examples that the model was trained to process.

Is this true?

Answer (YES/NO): NO